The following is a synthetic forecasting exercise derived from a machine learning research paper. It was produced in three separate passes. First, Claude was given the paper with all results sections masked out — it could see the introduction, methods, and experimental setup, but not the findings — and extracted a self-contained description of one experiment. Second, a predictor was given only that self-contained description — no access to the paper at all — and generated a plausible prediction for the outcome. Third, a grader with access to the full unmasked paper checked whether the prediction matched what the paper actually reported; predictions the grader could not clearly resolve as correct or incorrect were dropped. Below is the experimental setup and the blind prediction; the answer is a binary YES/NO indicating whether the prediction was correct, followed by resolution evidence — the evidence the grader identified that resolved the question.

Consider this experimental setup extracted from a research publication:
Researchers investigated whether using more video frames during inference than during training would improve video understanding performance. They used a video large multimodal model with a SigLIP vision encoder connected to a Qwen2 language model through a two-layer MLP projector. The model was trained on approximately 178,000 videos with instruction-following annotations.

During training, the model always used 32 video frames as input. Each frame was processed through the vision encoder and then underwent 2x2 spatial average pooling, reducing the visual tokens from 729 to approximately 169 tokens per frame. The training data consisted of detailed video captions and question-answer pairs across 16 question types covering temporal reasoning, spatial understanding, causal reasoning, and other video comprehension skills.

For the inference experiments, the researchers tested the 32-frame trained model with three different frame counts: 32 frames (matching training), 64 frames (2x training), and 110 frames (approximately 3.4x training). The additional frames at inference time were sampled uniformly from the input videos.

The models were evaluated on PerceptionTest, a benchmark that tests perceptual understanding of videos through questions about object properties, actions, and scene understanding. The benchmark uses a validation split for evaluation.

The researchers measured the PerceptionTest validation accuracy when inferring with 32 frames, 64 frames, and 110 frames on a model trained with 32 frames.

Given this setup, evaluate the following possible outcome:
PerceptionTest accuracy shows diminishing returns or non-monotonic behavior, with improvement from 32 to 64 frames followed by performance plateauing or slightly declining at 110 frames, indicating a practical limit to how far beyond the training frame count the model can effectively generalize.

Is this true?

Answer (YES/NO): YES